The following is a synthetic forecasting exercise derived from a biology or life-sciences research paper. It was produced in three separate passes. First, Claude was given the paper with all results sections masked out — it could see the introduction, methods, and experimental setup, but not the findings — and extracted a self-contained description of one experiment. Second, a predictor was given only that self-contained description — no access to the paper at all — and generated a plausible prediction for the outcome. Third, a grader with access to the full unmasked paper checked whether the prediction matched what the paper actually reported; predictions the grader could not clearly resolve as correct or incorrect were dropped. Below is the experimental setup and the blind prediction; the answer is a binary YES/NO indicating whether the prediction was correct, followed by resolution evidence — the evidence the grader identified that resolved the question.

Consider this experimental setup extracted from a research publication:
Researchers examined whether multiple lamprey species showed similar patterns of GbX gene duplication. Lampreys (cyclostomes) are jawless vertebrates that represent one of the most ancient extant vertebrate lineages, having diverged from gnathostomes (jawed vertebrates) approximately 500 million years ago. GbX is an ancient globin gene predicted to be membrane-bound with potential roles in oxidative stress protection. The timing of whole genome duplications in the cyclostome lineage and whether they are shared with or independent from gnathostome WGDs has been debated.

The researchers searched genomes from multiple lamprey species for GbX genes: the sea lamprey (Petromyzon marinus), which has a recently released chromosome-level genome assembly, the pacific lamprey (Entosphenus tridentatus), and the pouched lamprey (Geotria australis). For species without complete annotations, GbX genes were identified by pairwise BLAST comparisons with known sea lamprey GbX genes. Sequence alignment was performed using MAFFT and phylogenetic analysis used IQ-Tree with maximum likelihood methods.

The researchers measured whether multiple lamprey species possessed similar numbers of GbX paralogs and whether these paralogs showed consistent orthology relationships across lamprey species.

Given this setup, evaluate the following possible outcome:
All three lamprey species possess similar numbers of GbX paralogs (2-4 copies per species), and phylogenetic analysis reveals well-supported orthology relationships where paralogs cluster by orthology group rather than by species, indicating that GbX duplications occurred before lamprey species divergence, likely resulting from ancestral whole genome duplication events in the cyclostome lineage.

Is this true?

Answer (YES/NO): YES